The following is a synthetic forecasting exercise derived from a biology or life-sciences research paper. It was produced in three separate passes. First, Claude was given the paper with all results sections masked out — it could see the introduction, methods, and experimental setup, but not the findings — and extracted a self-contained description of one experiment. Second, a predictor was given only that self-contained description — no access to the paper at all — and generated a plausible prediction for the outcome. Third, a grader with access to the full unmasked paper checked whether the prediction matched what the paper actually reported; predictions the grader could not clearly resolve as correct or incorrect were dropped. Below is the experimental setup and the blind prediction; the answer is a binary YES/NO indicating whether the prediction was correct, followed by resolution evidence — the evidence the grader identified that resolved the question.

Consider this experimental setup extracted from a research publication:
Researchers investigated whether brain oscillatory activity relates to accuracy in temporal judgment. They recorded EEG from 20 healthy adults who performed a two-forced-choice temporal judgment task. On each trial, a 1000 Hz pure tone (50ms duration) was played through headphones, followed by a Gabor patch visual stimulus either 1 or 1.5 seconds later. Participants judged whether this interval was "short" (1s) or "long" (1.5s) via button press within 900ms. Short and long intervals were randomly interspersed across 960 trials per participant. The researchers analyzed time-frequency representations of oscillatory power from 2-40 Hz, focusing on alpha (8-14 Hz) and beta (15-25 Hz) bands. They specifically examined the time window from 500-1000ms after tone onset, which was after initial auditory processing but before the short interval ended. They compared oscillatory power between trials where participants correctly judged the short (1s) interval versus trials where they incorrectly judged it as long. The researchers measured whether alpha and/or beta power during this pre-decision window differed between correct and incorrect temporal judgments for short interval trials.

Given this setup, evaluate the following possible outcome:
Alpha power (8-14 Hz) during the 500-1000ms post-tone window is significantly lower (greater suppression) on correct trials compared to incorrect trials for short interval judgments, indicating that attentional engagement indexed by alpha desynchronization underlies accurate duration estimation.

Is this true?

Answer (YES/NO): NO